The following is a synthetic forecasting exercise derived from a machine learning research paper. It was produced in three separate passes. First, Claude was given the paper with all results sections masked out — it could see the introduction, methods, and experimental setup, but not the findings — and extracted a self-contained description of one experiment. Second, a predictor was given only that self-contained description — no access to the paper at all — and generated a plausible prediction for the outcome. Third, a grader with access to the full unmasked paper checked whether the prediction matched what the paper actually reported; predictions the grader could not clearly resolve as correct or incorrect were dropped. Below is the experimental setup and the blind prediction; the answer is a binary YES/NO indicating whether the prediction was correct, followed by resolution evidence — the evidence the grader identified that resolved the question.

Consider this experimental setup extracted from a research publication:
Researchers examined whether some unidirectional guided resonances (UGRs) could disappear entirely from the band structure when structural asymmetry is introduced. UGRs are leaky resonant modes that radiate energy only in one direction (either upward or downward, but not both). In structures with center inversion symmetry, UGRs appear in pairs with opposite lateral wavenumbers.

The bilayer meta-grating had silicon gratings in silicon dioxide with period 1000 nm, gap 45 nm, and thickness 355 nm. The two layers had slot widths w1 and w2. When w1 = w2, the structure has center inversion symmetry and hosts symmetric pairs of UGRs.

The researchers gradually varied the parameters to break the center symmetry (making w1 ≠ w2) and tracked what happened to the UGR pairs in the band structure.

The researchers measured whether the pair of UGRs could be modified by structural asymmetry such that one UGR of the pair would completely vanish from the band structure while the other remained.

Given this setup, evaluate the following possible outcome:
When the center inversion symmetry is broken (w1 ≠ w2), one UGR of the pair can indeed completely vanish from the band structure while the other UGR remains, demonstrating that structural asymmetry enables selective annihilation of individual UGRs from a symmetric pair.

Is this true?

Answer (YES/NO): YES